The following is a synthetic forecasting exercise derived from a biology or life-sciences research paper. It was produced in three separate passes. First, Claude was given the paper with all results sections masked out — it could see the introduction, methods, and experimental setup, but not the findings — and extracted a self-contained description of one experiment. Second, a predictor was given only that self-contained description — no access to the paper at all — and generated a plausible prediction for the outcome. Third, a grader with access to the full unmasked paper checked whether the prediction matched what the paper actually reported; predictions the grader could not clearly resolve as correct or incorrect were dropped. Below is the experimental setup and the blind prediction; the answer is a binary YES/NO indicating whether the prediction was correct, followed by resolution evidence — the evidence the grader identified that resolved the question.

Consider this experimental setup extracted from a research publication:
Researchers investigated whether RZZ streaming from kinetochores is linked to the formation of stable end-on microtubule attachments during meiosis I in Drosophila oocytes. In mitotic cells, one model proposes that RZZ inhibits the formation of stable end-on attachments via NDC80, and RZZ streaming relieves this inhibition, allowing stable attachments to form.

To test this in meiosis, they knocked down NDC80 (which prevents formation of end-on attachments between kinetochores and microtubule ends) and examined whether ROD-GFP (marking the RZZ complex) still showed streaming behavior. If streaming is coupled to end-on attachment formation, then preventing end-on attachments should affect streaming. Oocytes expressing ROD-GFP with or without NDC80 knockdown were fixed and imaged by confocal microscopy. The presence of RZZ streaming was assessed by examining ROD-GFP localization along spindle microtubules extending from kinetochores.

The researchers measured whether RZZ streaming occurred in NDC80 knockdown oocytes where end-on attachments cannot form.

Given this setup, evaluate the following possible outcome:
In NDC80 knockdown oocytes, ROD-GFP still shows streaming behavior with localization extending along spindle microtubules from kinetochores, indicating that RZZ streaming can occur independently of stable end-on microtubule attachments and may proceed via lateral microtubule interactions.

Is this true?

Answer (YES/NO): YES